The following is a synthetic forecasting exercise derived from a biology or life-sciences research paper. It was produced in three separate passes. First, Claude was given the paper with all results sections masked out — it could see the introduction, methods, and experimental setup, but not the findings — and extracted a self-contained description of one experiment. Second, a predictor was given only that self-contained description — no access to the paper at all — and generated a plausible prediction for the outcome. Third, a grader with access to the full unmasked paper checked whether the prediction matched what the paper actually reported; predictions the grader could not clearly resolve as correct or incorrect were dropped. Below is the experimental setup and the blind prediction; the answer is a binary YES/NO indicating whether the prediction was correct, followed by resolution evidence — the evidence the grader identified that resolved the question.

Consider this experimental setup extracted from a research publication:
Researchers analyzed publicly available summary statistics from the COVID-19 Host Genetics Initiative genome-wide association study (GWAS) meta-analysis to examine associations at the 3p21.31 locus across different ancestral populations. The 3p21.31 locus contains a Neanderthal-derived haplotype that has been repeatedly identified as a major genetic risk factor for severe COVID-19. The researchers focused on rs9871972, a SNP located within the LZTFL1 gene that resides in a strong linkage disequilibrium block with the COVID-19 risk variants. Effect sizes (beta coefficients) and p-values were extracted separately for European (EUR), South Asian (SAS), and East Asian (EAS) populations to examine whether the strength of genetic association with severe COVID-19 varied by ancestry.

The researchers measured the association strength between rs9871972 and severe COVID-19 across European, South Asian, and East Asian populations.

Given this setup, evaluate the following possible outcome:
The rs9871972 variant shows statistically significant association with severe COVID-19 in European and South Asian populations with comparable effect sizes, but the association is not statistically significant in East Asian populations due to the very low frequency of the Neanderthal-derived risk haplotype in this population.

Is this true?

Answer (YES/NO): NO